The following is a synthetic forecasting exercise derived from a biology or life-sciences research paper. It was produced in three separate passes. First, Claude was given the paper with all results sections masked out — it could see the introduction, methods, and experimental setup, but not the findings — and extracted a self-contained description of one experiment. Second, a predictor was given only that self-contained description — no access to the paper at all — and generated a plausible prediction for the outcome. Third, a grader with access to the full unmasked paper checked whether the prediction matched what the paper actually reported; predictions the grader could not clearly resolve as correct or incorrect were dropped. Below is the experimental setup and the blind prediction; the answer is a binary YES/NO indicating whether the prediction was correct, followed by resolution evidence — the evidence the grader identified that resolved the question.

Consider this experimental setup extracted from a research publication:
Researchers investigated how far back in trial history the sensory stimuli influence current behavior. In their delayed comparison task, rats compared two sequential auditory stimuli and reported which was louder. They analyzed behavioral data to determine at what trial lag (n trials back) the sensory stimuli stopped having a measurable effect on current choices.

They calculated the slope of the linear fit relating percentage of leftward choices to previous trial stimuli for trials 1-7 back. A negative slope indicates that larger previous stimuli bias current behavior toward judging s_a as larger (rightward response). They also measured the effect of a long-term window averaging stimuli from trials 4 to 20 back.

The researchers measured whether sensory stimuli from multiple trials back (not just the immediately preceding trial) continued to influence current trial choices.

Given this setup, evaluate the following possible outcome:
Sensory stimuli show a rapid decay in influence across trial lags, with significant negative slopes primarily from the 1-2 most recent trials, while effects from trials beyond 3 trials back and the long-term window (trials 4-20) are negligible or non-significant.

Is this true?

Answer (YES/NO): NO